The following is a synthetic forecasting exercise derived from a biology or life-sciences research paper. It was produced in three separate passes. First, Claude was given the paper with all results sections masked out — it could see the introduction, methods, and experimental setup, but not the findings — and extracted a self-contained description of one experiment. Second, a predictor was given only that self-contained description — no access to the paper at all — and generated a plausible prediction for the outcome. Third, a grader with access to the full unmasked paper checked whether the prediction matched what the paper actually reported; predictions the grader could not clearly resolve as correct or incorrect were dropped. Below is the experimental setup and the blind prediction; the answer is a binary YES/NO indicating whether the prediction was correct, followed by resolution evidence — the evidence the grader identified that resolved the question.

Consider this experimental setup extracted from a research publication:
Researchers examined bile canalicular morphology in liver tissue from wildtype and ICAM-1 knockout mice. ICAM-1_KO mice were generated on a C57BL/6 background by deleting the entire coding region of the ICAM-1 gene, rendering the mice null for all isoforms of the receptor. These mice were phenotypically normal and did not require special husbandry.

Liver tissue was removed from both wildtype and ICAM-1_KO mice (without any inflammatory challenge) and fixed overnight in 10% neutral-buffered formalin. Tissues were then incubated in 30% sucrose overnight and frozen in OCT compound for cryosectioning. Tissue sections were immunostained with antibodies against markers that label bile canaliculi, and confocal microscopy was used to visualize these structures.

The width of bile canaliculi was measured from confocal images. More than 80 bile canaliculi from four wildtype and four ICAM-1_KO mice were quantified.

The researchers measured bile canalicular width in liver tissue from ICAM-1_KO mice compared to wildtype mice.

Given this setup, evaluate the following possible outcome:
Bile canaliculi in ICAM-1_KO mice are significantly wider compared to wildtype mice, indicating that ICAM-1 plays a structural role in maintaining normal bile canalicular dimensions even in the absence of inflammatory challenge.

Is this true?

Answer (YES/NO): YES